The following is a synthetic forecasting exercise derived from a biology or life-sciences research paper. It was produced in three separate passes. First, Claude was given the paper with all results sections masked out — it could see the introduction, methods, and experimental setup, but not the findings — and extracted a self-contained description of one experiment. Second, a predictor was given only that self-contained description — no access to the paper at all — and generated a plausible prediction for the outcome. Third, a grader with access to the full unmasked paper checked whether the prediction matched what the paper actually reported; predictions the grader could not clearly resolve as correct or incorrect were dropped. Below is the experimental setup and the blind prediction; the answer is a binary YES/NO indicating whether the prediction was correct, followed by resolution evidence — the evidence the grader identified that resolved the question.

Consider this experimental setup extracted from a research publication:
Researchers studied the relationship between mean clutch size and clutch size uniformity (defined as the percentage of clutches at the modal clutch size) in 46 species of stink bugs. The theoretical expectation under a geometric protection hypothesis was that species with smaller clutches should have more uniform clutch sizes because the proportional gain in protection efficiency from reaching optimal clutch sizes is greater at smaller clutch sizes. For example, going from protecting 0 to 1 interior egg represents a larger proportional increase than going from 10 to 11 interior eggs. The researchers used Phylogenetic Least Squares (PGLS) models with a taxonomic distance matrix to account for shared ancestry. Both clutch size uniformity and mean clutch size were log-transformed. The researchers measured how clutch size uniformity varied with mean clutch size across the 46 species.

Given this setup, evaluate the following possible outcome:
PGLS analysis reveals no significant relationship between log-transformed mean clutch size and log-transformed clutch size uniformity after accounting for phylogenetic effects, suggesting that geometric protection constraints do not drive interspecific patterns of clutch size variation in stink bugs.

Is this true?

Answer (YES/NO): NO